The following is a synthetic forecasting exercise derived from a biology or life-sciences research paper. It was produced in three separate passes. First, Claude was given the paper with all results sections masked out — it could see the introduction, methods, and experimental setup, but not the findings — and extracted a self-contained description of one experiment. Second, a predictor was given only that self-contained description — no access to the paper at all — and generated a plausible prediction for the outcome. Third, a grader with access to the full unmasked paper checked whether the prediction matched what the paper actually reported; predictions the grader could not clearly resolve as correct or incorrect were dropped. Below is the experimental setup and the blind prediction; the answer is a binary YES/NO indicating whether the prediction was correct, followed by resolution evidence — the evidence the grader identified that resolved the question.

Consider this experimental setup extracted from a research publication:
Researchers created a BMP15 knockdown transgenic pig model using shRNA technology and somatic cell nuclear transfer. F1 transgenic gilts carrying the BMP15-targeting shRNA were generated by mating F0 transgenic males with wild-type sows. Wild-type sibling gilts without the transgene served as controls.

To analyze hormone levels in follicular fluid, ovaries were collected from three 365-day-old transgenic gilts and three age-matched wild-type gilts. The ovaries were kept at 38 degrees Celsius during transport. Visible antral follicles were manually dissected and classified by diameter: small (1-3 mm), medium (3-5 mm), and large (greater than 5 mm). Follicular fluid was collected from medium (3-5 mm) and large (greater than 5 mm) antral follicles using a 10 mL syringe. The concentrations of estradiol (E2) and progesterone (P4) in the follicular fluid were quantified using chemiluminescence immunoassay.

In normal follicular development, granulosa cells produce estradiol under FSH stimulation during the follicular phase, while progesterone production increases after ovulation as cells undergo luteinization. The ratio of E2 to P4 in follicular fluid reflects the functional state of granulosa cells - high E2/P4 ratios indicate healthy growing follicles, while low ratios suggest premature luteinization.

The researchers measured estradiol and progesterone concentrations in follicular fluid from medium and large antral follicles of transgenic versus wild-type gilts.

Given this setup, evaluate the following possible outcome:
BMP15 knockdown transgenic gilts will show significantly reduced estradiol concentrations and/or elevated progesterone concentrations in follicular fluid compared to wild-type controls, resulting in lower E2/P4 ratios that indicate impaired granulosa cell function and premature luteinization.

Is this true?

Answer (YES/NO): YES